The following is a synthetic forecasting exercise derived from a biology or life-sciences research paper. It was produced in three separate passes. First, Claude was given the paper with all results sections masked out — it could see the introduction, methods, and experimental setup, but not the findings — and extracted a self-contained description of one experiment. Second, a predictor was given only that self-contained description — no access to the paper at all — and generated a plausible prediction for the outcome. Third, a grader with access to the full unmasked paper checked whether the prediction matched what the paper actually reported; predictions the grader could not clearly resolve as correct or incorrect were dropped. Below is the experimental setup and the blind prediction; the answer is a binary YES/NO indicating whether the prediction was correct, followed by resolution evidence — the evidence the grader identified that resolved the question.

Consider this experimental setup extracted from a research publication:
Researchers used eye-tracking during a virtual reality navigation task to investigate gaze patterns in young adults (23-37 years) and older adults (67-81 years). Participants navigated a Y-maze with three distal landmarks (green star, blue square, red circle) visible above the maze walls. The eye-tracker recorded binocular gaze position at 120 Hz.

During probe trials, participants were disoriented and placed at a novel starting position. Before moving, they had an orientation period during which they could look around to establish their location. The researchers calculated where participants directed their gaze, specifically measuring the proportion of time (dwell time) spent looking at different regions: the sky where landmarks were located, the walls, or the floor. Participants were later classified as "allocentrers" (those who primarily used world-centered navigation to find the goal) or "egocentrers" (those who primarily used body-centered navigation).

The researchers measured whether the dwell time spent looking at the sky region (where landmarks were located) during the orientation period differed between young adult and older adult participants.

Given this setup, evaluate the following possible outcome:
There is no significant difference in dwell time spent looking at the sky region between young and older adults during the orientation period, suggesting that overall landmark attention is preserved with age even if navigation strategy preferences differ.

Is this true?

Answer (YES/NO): YES